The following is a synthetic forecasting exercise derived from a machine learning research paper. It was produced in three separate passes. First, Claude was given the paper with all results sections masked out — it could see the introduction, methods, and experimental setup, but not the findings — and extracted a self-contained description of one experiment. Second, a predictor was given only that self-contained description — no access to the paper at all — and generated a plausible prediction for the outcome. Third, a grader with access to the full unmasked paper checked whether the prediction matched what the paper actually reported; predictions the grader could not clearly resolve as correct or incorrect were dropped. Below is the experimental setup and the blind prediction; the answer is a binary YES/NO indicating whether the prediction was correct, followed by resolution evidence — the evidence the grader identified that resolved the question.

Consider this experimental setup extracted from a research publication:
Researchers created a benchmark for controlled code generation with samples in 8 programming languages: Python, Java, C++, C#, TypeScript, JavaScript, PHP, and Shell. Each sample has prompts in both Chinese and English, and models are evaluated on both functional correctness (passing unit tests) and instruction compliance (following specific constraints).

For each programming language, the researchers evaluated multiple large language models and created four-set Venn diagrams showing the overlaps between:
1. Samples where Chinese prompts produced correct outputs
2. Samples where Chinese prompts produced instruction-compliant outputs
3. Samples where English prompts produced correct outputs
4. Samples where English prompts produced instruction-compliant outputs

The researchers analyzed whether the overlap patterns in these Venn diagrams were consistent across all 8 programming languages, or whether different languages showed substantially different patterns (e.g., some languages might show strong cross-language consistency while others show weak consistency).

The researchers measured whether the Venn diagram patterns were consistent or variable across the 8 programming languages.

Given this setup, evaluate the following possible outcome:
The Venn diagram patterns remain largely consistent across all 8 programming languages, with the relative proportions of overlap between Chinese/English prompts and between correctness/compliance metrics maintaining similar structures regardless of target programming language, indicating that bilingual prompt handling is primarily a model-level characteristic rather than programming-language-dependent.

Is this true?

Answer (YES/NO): YES